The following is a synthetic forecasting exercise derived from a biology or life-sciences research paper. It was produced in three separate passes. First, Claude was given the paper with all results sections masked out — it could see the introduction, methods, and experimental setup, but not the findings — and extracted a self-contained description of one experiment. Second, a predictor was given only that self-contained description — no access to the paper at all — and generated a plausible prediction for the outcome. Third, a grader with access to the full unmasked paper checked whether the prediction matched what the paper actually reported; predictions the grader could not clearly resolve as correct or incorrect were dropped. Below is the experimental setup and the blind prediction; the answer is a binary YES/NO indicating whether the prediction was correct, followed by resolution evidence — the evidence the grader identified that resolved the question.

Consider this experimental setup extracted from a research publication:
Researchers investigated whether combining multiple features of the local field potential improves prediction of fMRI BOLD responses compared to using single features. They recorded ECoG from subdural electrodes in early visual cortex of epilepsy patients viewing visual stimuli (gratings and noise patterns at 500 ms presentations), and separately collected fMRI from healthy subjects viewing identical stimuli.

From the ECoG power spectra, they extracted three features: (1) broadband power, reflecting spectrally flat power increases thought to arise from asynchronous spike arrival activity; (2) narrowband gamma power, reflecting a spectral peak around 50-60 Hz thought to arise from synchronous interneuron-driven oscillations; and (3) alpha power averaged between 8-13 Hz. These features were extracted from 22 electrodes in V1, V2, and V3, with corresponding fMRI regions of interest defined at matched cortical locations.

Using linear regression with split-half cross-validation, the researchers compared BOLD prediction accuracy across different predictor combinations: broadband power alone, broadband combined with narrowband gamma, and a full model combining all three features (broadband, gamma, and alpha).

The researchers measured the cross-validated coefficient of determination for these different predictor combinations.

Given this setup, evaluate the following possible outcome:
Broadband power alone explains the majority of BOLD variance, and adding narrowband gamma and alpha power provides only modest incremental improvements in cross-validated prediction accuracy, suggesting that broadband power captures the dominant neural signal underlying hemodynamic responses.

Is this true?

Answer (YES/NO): NO